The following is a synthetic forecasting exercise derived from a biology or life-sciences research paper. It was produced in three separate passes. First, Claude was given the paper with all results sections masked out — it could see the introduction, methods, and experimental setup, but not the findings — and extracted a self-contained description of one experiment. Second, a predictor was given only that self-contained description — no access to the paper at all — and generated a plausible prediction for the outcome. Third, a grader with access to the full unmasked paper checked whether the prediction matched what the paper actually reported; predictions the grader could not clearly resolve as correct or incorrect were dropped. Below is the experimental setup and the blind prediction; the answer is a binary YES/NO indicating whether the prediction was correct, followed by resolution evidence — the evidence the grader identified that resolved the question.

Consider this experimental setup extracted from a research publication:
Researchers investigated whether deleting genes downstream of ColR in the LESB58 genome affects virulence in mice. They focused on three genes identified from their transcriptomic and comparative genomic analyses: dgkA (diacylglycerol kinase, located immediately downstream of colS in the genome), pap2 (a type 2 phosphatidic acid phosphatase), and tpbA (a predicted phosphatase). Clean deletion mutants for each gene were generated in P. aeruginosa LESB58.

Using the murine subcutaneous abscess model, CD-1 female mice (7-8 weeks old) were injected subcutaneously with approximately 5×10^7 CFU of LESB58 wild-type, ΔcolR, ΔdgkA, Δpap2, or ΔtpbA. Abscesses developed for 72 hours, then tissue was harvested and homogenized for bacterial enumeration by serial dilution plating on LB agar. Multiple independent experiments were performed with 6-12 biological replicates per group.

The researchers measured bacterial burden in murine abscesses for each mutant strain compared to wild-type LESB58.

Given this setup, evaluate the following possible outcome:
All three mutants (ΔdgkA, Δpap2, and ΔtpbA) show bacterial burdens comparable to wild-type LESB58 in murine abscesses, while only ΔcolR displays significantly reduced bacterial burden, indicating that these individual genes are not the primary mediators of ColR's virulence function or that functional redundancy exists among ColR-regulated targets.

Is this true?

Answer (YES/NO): NO